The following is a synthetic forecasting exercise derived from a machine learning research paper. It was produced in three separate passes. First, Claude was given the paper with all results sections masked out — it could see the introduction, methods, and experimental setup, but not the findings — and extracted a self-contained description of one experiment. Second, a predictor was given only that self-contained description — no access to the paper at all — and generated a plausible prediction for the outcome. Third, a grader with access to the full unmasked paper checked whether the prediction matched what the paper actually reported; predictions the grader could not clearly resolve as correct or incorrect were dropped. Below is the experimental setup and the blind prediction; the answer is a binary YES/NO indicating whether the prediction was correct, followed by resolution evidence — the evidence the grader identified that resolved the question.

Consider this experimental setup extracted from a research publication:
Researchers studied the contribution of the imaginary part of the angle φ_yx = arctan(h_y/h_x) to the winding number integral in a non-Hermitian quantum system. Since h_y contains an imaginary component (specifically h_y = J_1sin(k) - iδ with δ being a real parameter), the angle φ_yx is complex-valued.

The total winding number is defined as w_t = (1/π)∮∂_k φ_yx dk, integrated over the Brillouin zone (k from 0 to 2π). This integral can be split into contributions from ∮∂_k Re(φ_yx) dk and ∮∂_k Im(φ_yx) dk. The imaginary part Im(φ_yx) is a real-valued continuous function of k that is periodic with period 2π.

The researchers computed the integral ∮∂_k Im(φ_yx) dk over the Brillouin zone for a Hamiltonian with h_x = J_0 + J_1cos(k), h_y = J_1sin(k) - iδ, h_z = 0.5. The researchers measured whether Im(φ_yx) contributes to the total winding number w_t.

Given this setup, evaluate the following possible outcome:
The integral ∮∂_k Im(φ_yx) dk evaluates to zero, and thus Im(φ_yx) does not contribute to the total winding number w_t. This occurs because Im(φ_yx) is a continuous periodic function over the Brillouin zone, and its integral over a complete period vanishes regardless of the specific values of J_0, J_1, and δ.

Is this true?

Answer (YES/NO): YES